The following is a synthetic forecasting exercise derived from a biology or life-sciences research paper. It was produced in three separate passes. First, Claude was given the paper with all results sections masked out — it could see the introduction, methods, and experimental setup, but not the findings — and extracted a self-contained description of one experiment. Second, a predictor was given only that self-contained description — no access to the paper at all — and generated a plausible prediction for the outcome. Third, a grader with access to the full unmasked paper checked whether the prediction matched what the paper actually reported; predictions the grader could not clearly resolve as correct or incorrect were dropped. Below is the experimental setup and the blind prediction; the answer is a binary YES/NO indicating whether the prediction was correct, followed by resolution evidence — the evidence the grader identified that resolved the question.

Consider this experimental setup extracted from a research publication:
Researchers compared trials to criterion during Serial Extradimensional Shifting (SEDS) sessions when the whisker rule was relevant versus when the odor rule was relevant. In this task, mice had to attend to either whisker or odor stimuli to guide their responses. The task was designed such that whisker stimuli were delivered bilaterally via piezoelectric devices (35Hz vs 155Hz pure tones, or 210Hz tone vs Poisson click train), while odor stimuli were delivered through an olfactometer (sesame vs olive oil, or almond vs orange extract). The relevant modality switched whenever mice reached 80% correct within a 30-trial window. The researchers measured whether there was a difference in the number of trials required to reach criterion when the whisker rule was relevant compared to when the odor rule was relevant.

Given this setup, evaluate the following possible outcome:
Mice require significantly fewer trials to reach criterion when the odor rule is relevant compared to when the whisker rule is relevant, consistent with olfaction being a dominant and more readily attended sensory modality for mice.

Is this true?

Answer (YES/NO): NO